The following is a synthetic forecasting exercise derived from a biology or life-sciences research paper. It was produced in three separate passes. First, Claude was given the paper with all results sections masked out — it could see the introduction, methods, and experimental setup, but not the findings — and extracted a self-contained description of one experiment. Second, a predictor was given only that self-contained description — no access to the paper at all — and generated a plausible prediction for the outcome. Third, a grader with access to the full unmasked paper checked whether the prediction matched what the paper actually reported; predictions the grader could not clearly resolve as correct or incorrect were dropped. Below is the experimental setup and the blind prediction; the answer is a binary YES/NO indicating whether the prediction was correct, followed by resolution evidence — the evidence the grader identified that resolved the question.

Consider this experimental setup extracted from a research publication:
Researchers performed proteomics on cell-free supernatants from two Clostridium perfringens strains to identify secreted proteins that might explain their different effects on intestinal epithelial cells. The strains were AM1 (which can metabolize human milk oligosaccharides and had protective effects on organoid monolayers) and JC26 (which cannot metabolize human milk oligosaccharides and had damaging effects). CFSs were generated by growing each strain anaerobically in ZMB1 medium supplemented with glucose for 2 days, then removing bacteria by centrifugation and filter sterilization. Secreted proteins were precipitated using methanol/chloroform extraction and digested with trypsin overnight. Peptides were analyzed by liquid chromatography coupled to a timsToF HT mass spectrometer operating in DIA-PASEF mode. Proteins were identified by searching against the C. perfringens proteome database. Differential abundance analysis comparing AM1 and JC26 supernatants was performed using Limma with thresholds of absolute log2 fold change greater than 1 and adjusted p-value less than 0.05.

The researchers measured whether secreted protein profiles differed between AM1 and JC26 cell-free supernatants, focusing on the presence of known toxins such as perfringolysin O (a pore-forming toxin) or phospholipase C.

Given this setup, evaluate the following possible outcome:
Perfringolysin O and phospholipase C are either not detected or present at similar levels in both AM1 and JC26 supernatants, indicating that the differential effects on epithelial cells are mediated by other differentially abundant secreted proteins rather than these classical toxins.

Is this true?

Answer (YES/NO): NO